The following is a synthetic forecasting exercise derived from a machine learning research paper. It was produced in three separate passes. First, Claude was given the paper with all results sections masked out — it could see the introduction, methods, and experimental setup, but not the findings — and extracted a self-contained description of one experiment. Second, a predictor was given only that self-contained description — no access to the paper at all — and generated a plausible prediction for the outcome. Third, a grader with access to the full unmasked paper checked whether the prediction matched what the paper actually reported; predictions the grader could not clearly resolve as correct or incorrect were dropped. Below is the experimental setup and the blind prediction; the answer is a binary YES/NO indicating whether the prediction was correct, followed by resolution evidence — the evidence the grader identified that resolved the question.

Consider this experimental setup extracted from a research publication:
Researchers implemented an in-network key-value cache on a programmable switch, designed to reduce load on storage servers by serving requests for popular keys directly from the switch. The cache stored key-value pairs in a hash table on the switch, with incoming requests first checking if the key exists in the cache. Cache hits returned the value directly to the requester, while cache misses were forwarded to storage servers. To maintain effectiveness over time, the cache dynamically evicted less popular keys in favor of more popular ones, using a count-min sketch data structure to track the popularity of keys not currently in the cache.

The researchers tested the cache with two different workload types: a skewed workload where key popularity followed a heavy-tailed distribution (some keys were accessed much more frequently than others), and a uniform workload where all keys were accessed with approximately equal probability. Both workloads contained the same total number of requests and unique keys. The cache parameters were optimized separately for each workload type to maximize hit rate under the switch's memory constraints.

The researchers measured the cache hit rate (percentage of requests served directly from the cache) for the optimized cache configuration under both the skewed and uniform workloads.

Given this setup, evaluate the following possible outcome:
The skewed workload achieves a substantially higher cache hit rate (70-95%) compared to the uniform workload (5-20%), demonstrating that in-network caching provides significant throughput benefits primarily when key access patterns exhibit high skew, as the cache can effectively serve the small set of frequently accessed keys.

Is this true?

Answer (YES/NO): NO